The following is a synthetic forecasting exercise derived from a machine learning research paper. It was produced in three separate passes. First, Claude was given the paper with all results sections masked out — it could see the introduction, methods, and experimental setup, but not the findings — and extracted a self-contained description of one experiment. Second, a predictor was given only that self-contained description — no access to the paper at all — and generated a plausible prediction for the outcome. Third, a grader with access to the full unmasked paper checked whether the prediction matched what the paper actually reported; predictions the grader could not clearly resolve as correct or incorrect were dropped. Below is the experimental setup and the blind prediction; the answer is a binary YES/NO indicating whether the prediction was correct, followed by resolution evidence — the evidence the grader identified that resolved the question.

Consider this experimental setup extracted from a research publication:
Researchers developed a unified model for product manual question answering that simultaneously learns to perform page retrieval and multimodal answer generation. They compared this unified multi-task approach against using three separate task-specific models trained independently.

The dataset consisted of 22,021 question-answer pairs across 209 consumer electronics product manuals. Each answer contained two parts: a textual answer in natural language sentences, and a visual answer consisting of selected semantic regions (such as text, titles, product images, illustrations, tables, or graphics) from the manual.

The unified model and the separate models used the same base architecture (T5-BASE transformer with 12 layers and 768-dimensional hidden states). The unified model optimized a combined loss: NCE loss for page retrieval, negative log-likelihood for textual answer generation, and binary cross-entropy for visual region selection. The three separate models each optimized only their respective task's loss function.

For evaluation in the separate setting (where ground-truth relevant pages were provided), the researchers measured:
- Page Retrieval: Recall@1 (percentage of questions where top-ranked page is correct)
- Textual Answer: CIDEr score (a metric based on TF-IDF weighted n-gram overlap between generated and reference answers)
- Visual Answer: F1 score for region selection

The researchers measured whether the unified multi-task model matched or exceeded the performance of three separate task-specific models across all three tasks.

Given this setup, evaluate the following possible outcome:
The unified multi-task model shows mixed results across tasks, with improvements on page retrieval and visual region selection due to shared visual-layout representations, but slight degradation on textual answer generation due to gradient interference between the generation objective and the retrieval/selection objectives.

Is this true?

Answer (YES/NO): NO